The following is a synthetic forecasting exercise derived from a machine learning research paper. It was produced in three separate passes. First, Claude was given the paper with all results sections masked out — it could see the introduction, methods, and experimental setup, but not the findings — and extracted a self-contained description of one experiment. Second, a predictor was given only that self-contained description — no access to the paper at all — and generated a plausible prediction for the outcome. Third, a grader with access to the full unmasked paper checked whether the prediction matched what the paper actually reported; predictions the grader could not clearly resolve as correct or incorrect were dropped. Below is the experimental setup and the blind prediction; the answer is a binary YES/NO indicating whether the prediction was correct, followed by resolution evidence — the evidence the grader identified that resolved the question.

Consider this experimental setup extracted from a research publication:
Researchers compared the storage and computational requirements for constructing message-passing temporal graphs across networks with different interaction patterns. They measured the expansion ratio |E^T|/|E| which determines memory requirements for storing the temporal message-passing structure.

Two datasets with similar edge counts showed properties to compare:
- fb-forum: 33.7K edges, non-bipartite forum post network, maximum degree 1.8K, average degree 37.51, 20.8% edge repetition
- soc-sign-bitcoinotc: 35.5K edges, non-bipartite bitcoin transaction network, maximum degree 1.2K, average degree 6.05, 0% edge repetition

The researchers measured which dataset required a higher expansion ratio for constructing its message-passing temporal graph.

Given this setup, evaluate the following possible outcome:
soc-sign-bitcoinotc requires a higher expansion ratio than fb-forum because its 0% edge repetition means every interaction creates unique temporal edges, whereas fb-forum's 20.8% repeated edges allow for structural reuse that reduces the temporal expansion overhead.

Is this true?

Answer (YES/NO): NO